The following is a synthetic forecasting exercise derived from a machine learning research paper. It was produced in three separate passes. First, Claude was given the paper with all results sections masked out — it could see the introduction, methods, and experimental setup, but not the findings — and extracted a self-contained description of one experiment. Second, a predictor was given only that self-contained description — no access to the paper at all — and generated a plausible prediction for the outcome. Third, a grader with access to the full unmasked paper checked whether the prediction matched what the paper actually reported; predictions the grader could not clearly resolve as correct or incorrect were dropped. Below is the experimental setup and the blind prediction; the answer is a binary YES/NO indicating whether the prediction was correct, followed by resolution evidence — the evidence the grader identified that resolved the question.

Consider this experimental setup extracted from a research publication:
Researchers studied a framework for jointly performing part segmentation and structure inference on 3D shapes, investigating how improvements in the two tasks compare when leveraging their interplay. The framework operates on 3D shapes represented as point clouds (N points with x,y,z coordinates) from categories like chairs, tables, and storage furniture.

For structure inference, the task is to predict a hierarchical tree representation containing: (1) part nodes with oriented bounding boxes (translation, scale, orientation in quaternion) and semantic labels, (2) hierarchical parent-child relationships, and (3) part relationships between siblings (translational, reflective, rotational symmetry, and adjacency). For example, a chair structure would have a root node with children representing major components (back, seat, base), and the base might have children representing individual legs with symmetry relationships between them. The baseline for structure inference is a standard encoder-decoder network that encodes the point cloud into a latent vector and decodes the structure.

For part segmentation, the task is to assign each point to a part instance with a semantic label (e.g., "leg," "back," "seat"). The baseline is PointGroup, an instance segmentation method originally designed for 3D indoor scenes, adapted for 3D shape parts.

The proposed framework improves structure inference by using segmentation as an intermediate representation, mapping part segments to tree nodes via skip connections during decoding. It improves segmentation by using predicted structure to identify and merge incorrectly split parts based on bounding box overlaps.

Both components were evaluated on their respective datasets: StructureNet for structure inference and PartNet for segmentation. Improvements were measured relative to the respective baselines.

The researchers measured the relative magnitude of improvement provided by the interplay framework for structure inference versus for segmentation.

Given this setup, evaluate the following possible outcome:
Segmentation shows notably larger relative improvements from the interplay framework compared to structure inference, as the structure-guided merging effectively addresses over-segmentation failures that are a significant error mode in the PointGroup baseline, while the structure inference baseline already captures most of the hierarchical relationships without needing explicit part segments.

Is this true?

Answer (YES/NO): NO